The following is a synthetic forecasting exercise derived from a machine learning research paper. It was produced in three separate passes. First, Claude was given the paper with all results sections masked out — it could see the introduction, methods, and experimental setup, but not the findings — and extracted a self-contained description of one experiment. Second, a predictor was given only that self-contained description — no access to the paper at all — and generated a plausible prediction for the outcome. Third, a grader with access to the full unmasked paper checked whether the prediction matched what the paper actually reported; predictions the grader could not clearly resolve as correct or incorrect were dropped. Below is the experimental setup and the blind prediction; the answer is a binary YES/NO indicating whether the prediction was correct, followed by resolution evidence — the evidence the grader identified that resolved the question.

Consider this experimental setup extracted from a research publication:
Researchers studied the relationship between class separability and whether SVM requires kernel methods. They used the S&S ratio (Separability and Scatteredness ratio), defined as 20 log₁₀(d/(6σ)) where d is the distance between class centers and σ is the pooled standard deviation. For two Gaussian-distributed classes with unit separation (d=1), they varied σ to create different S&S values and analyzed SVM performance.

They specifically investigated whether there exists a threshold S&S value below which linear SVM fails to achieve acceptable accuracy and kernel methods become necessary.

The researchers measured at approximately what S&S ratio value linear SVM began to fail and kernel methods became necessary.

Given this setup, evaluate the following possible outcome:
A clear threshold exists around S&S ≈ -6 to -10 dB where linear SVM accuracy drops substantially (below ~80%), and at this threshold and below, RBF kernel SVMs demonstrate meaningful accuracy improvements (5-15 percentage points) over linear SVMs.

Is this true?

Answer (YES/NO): NO